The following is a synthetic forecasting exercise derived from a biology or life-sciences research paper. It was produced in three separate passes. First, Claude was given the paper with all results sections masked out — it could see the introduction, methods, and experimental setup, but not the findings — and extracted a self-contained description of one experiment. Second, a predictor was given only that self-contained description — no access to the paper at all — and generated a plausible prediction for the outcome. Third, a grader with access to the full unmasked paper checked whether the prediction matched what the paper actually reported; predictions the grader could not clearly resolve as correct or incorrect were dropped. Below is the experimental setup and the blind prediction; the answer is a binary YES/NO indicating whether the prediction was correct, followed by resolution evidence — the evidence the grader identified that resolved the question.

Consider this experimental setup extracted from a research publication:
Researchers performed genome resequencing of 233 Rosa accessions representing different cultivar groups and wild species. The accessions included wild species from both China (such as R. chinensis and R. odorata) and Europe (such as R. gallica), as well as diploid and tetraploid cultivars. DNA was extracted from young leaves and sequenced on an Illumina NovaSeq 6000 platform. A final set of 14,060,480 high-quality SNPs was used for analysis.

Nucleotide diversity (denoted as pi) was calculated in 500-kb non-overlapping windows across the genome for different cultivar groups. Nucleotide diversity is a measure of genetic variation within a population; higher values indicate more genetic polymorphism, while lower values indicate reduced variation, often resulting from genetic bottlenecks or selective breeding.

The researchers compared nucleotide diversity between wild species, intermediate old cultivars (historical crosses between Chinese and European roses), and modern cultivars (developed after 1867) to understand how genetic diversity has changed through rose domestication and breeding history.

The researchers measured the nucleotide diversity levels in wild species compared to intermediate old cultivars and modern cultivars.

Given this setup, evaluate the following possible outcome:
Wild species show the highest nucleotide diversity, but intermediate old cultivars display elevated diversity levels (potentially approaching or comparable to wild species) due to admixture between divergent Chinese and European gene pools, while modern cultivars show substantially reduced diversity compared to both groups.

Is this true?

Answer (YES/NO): NO